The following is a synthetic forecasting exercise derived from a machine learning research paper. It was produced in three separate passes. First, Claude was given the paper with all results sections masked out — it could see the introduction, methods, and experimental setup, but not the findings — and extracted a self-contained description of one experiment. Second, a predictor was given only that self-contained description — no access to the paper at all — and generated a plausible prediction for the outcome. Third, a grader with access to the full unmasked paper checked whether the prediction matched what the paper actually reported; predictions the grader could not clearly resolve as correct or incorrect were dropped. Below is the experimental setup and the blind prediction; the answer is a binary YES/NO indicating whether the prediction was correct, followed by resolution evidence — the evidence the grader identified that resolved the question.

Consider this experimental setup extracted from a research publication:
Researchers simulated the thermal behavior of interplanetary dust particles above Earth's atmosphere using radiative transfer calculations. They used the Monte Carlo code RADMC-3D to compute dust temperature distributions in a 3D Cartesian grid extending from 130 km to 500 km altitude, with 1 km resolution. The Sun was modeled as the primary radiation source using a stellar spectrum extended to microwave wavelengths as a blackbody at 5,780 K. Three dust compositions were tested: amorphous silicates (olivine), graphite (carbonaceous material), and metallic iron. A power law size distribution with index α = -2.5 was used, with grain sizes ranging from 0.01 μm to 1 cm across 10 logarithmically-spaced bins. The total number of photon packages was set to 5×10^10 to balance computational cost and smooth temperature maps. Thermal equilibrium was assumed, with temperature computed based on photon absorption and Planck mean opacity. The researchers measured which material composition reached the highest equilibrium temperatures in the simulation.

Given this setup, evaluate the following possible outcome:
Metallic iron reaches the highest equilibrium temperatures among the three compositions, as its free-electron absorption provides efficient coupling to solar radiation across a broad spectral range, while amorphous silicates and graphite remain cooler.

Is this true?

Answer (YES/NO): YES